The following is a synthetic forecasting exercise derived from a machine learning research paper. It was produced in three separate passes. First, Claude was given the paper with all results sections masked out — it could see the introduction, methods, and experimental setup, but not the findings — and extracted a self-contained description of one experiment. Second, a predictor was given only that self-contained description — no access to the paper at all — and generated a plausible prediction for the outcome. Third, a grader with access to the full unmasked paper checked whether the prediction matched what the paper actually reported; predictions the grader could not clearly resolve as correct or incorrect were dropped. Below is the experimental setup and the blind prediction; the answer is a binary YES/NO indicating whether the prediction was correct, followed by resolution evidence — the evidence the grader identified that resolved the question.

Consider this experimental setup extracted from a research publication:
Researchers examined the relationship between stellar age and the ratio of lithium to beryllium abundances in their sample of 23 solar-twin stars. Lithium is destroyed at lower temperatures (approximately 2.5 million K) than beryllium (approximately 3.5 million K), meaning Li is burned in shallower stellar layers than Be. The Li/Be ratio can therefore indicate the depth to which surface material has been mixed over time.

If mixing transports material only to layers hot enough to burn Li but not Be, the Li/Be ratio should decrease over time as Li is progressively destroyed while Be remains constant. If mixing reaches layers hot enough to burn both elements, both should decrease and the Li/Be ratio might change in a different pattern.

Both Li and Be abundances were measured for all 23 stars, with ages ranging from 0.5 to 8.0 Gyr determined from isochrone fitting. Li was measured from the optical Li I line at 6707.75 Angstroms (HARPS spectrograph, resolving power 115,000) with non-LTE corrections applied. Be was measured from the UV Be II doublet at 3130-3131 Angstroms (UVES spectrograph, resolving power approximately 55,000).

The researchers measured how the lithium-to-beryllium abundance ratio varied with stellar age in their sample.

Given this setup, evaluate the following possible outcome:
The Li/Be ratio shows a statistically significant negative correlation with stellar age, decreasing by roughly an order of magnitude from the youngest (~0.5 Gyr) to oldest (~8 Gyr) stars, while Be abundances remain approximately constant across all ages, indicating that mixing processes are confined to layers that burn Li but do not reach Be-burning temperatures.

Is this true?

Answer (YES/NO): YES